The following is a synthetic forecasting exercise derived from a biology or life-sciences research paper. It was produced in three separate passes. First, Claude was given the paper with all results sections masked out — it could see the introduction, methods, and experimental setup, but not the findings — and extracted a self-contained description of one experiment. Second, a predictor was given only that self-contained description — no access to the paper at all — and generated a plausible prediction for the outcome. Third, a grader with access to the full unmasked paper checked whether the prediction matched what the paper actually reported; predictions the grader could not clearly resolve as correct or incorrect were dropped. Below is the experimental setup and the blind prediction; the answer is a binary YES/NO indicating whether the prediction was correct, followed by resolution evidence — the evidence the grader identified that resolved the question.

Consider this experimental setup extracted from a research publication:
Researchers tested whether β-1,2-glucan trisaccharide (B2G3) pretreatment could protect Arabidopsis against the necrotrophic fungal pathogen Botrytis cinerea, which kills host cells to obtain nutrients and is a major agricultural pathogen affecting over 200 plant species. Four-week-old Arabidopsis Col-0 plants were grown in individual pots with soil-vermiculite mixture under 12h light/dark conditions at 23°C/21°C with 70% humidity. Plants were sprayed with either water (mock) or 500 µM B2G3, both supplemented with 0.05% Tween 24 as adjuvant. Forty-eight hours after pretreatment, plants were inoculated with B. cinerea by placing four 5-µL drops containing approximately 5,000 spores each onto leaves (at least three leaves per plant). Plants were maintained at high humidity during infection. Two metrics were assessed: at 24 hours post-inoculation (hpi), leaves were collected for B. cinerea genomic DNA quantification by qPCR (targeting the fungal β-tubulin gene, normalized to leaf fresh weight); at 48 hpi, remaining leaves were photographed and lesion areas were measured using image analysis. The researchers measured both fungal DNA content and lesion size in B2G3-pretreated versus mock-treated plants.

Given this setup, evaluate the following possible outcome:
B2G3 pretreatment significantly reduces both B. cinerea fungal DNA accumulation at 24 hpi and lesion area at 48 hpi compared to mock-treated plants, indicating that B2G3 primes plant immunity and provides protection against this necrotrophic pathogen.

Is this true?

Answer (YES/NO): NO